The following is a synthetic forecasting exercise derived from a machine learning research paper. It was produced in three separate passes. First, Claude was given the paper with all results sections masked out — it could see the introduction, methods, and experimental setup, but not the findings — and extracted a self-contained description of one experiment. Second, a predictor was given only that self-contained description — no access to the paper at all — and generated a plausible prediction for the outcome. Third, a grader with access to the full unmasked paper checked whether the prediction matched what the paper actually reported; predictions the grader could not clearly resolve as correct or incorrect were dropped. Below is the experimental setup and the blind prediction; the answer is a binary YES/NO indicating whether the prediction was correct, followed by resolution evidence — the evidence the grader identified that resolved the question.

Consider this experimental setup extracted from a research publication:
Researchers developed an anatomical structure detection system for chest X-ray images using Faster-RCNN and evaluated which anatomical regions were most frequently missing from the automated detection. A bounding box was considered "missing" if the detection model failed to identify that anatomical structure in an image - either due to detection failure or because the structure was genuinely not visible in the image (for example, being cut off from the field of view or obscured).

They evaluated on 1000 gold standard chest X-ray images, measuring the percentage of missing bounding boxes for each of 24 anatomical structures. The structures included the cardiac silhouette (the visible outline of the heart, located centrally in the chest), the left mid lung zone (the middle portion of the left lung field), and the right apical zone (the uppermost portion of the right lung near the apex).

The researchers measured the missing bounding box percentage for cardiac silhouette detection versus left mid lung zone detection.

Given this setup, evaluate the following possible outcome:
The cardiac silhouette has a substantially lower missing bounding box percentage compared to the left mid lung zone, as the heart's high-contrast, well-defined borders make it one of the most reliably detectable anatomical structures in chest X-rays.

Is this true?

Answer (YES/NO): YES